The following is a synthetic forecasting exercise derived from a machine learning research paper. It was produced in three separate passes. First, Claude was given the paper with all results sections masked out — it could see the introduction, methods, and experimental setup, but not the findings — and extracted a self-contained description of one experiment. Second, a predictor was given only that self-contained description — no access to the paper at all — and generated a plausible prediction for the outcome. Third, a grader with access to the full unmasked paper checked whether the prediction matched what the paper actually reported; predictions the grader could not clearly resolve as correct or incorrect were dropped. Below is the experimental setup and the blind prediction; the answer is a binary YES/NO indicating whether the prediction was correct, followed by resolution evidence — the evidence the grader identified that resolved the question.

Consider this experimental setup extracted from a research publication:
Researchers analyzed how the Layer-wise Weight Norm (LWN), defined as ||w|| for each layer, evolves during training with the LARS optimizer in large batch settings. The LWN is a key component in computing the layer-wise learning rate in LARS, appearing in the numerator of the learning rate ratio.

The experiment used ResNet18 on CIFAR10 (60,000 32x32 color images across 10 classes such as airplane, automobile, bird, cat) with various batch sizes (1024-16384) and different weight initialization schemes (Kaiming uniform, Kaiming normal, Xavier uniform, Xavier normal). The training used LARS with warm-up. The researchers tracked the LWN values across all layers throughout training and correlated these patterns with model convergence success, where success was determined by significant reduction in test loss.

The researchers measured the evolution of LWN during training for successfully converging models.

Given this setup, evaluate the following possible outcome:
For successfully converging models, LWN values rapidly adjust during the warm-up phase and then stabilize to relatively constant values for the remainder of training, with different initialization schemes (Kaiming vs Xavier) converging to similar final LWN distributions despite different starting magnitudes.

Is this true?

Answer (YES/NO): NO